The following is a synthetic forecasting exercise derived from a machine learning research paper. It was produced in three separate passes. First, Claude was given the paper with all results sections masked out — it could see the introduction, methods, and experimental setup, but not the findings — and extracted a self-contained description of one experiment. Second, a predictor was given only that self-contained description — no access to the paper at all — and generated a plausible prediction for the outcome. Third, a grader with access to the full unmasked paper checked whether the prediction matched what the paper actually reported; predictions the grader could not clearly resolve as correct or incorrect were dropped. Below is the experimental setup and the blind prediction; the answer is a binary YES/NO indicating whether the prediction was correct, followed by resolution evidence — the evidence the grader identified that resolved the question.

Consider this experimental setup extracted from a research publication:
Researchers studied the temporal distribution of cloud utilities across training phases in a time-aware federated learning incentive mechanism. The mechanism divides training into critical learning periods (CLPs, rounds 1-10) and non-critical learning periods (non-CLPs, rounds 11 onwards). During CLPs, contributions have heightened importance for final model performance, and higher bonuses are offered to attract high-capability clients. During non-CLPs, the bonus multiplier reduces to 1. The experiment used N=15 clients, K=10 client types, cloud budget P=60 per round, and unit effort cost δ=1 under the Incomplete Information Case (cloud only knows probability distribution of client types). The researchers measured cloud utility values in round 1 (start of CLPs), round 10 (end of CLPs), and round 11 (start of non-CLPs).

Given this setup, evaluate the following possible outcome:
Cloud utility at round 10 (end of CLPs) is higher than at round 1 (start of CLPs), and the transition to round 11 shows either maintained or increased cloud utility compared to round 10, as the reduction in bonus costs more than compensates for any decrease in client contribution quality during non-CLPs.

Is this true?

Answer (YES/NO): NO